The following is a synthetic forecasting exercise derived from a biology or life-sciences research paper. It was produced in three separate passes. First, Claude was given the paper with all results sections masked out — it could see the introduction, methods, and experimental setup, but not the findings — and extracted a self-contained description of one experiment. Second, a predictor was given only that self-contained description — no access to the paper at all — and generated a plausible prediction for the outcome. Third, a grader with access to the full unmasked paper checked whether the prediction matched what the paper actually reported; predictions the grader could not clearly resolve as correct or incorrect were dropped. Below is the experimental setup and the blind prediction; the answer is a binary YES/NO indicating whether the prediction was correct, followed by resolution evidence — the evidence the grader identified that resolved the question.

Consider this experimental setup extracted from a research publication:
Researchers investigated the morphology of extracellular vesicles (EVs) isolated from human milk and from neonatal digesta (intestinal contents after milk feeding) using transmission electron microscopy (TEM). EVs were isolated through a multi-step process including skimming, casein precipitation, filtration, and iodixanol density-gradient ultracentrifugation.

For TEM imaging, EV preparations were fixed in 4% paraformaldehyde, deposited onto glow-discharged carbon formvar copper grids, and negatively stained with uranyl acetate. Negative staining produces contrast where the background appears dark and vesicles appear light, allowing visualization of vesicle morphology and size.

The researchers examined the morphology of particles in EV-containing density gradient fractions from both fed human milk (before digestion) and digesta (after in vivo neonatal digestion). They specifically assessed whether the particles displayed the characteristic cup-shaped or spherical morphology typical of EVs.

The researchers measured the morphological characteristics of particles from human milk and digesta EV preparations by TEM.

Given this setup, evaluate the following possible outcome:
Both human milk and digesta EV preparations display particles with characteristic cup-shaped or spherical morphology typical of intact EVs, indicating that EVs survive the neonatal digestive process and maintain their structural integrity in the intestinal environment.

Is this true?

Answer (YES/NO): YES